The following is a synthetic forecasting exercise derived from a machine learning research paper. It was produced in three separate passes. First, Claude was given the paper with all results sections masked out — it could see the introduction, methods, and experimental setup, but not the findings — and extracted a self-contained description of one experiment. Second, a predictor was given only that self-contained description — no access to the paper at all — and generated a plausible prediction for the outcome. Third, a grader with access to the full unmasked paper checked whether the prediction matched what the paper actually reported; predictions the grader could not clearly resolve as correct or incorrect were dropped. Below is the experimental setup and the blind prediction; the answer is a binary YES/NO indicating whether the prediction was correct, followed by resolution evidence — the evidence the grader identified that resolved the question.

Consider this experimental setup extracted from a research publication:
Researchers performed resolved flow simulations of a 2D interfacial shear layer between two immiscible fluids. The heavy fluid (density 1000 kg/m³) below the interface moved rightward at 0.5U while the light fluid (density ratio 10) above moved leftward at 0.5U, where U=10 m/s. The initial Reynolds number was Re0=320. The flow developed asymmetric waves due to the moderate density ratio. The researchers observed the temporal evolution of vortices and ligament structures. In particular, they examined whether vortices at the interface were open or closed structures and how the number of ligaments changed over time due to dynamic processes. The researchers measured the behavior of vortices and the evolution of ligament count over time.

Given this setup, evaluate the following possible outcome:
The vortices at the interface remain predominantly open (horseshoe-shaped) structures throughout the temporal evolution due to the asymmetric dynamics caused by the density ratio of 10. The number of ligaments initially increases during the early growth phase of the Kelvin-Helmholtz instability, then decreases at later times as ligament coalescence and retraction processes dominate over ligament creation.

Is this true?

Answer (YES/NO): NO